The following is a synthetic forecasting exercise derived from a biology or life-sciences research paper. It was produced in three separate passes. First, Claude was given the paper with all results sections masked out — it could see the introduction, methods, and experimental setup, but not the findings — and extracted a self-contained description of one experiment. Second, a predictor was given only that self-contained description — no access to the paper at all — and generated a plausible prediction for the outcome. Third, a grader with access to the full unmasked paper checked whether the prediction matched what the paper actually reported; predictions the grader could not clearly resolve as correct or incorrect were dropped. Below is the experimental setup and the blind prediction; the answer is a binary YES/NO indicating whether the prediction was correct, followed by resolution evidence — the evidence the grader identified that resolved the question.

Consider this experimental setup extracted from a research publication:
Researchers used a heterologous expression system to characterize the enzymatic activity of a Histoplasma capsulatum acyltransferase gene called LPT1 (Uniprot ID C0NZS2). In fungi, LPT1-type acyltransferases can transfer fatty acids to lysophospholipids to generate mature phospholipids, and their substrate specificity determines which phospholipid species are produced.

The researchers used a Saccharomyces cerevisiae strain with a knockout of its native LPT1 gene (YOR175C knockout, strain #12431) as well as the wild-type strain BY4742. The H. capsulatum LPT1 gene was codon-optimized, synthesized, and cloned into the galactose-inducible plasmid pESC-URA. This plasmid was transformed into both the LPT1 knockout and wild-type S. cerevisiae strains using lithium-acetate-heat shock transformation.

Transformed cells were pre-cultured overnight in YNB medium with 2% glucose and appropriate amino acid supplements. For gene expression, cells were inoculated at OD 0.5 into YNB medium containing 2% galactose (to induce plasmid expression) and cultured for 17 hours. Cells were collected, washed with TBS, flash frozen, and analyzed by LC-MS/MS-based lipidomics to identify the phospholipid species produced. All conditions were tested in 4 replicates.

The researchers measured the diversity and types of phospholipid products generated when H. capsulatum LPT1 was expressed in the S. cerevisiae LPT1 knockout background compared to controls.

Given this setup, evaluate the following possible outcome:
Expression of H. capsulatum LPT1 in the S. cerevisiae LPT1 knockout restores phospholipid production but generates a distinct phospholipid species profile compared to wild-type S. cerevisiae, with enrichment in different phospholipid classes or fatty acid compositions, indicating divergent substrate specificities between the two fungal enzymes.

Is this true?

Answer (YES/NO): YES